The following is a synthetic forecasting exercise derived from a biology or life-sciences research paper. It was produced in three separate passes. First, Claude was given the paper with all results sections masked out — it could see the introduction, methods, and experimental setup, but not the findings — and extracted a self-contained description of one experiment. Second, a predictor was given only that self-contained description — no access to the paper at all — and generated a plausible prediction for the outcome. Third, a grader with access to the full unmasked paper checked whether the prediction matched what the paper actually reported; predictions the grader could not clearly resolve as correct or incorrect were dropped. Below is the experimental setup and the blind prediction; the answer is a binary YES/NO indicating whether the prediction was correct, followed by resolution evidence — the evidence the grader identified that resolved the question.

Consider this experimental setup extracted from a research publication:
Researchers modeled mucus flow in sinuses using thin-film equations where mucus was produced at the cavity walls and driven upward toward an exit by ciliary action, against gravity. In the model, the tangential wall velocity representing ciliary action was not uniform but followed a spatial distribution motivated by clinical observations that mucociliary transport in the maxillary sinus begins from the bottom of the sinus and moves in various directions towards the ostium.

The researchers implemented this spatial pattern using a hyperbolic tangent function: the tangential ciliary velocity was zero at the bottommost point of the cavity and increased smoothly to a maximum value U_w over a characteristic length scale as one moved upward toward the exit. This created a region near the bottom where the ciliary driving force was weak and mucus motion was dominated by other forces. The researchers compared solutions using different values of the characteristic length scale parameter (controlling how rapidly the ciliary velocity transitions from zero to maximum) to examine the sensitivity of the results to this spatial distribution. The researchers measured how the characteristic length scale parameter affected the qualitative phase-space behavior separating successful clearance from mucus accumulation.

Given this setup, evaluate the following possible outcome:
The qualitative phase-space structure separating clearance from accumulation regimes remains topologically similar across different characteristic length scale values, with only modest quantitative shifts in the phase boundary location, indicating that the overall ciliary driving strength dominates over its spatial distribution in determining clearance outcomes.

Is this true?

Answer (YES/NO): YES